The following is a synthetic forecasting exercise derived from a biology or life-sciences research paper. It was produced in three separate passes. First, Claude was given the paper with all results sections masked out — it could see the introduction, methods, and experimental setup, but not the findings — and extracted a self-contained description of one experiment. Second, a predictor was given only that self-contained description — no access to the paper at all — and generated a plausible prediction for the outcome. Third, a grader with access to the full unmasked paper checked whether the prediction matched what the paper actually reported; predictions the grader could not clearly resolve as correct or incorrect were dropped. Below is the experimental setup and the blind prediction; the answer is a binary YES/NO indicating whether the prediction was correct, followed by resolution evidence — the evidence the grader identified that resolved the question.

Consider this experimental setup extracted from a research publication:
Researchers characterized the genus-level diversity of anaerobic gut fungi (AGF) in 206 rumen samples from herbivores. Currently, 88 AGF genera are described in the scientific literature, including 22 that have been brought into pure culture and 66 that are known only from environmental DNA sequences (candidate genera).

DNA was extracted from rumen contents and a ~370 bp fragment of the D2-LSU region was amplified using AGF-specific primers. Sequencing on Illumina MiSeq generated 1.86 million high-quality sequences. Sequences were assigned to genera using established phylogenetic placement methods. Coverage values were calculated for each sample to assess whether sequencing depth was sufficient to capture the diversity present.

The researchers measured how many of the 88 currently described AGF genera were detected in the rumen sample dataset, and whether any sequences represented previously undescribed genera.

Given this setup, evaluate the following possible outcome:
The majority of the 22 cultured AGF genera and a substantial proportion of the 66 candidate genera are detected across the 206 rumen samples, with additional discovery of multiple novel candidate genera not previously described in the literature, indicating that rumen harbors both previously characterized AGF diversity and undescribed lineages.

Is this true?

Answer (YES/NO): NO